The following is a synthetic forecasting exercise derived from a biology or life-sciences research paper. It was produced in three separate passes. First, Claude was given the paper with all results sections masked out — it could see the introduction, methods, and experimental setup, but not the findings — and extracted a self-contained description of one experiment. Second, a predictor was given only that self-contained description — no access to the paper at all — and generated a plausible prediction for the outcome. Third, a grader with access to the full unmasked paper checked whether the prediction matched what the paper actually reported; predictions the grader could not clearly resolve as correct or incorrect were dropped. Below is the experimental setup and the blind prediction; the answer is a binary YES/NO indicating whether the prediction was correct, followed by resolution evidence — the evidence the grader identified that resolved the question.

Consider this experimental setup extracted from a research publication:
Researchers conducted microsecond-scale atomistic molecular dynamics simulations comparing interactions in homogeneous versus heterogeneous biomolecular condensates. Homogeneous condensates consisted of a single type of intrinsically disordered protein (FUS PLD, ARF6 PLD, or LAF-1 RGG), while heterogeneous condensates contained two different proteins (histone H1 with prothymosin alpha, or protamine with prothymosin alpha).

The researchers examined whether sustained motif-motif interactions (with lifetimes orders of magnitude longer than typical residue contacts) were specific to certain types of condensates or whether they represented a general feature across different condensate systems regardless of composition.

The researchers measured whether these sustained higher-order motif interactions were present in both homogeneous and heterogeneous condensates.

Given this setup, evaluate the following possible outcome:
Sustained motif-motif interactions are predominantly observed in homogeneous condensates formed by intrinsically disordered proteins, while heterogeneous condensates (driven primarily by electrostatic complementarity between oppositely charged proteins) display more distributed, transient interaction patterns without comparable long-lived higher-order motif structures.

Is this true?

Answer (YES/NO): NO